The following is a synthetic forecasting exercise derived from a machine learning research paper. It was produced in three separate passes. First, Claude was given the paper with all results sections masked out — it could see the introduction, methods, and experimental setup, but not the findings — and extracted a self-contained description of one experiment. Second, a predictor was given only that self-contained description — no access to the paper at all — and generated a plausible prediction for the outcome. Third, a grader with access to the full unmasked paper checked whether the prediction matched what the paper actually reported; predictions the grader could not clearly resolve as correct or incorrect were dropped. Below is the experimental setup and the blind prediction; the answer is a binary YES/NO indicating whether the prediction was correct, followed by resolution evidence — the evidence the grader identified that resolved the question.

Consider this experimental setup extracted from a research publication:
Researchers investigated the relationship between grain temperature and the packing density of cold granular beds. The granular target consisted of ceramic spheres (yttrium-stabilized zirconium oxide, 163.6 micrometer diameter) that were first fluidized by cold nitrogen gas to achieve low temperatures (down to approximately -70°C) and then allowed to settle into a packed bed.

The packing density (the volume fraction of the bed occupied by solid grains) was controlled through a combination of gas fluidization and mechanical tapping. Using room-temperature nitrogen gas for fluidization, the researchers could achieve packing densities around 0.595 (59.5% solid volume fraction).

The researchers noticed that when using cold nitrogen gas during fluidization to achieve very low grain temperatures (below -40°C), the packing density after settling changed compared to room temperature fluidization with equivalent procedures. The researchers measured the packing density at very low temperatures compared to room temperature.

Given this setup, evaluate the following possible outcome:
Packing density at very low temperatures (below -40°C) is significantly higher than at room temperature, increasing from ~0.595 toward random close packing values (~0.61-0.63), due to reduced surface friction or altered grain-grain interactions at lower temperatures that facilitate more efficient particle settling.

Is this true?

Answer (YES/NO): NO